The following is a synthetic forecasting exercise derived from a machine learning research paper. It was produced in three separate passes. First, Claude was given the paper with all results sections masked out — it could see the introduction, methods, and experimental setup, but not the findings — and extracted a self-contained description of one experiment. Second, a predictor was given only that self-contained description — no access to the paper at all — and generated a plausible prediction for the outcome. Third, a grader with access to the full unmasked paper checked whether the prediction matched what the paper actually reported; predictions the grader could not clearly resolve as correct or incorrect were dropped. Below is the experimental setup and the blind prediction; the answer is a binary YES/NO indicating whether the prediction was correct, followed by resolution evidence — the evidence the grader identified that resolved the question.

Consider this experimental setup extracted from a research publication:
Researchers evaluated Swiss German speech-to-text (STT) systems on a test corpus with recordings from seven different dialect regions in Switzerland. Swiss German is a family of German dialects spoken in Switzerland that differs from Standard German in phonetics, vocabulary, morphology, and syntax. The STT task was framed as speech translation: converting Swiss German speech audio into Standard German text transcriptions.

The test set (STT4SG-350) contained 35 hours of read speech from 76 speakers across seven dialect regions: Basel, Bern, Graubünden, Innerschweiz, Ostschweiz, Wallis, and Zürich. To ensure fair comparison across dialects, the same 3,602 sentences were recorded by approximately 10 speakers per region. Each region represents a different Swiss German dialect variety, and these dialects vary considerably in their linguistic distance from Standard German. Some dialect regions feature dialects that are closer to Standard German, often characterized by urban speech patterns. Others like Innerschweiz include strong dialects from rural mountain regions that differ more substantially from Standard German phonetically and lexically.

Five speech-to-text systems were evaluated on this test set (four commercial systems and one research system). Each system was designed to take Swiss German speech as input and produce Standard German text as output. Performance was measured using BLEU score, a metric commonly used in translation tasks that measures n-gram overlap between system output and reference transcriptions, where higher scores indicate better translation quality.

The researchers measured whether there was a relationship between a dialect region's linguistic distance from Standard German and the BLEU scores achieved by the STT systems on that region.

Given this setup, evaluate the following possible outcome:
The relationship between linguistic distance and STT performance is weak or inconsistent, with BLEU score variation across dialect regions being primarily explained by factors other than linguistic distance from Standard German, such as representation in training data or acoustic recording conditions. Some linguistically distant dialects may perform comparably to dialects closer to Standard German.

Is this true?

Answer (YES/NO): YES